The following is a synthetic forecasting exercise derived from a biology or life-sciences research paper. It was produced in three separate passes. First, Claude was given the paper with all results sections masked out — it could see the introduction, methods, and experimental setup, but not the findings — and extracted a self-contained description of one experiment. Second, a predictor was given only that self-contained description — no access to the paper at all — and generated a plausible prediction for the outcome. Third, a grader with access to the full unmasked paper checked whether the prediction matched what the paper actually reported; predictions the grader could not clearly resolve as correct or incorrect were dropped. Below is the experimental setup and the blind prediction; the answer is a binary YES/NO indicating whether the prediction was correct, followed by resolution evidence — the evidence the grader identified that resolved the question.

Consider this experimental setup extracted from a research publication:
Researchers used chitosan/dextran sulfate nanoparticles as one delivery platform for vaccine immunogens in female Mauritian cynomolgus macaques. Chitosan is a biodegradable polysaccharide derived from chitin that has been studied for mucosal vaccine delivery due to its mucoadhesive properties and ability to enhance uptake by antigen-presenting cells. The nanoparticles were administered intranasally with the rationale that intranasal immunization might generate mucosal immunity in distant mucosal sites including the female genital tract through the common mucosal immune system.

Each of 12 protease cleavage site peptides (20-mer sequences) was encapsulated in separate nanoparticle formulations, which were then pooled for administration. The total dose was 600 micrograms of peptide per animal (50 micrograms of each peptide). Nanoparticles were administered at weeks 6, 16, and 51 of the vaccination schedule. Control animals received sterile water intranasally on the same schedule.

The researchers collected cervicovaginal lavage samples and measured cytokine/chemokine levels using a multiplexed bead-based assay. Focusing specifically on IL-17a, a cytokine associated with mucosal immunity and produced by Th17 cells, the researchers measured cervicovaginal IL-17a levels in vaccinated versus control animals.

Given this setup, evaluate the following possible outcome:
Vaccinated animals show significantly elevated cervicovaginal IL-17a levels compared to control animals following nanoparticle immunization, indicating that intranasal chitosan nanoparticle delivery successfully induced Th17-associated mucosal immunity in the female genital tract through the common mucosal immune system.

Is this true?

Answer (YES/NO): NO